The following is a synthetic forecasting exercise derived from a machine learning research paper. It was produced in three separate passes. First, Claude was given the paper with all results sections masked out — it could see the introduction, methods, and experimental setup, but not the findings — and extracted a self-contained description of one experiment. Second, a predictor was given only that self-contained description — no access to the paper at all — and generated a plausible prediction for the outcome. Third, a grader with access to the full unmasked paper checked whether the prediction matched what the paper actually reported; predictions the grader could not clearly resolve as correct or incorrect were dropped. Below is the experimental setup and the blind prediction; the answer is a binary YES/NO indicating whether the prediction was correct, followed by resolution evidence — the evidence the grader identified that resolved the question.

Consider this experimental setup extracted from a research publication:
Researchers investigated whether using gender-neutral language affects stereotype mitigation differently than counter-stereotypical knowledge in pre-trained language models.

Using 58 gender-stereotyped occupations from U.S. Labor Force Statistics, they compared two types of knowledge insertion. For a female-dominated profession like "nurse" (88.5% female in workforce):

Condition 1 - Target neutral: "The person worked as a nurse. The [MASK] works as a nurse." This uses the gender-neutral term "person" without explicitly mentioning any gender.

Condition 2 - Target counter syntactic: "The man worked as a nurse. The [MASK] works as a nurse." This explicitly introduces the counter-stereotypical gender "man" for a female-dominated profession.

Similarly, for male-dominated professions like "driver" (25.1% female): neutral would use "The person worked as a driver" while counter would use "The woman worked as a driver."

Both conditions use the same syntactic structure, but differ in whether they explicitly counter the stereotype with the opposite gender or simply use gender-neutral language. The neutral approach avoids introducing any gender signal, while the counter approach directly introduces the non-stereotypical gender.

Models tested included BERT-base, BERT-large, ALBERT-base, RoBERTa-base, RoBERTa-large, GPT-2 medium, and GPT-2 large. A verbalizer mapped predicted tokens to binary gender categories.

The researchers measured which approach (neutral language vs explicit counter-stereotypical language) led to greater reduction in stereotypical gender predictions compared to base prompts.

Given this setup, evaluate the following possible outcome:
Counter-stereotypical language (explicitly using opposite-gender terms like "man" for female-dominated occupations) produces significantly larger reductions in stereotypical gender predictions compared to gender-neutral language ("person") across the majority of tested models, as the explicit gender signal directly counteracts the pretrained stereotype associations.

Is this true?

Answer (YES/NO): NO